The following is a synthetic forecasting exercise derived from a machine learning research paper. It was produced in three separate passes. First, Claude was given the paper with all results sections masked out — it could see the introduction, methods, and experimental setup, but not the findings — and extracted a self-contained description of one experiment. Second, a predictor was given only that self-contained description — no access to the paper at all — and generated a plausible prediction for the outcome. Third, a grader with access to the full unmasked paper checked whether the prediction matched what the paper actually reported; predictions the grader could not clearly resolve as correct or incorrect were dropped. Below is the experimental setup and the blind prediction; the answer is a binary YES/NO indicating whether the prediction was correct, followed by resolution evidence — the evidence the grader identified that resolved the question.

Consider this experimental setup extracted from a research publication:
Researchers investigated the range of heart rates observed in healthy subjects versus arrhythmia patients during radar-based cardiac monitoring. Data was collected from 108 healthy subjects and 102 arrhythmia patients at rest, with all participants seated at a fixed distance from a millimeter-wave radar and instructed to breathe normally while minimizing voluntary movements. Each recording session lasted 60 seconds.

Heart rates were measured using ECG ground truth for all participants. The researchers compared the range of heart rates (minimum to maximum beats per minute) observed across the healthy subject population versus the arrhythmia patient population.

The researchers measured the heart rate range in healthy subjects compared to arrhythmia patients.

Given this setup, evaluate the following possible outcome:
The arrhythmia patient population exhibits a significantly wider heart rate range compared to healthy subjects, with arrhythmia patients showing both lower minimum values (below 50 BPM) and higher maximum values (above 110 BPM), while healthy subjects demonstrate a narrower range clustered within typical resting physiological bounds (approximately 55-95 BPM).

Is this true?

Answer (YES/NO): NO